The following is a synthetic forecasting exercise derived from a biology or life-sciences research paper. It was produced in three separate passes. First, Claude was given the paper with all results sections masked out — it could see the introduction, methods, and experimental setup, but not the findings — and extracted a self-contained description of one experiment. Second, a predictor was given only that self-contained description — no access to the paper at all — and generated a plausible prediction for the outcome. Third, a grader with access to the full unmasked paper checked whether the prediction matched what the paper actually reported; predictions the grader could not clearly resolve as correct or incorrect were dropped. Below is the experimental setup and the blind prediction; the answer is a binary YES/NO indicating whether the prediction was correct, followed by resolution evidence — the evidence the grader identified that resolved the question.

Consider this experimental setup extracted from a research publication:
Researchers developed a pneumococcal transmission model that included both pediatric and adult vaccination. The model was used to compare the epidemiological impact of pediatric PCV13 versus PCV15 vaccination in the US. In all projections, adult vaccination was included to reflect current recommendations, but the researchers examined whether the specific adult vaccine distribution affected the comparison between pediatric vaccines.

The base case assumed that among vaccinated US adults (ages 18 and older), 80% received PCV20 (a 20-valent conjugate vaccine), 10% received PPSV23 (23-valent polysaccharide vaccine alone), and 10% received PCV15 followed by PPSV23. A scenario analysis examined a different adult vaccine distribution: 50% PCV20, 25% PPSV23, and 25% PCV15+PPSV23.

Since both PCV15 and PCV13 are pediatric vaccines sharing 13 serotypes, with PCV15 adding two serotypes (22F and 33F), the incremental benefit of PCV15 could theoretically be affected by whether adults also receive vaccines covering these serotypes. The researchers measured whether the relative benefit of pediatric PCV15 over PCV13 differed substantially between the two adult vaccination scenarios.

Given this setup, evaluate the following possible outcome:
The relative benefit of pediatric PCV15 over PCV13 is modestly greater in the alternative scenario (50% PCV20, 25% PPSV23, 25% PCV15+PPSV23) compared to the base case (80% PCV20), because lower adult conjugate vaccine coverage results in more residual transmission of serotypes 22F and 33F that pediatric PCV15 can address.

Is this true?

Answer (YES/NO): YES